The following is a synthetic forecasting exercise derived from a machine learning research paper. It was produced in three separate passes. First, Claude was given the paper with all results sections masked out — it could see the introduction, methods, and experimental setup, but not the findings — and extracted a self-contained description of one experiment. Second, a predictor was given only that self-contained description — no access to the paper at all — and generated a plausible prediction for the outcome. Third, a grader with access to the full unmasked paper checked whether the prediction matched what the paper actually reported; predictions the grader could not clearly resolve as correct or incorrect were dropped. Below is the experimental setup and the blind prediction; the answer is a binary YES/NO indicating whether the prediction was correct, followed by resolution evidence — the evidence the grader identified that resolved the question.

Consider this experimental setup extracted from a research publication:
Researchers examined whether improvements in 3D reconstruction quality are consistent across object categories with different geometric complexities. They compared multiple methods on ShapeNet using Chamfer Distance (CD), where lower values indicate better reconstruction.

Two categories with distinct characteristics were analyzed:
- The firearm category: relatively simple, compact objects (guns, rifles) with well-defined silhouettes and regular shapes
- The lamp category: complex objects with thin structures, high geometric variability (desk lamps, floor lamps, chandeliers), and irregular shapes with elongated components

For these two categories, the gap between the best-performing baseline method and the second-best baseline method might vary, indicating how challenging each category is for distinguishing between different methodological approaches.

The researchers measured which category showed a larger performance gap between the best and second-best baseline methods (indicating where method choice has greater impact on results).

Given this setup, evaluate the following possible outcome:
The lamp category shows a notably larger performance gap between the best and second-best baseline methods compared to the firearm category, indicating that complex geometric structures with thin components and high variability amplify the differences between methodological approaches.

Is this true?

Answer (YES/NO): YES